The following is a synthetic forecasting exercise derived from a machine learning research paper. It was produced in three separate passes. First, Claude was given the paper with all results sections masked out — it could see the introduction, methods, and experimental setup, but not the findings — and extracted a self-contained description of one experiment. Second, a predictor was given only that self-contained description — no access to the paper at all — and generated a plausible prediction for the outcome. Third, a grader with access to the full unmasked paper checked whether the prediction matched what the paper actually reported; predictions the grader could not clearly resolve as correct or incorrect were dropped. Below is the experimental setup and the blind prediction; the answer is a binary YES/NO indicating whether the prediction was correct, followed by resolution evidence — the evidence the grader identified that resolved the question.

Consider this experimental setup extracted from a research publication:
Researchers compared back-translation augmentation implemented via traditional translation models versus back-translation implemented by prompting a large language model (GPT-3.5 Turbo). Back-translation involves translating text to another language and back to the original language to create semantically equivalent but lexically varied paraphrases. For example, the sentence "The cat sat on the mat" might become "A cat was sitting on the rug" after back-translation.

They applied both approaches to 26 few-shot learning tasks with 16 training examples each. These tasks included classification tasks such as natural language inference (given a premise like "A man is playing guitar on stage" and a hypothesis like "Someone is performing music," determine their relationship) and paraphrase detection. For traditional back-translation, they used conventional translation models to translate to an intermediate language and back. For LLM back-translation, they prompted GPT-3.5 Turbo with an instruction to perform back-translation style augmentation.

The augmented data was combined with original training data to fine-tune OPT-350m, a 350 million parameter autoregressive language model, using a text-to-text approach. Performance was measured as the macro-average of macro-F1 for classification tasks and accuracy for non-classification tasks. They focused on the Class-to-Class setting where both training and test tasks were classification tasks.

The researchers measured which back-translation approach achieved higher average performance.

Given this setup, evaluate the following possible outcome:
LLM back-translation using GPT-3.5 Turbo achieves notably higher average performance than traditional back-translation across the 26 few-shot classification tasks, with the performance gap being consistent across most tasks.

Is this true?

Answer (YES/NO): NO